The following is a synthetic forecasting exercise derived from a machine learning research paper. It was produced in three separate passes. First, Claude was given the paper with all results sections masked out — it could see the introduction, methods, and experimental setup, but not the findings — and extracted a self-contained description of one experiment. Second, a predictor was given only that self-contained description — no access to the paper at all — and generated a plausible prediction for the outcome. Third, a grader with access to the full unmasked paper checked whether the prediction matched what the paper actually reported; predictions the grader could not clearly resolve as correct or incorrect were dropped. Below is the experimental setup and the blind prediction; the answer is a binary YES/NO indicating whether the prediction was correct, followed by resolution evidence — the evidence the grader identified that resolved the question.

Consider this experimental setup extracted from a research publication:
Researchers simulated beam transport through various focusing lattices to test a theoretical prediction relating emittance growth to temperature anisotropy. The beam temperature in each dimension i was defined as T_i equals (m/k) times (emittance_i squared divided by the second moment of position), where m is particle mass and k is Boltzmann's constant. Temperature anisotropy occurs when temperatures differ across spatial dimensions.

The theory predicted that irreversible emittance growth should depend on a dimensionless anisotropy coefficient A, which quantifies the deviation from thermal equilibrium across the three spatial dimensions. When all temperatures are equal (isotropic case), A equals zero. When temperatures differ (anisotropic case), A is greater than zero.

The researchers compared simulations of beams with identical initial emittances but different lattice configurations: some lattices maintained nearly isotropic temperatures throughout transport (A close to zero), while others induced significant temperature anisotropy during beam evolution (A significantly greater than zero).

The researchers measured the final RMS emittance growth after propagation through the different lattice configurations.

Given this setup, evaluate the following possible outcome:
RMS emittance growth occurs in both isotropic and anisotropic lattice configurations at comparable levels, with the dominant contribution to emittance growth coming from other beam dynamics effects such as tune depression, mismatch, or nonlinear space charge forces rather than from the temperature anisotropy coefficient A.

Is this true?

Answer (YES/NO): NO